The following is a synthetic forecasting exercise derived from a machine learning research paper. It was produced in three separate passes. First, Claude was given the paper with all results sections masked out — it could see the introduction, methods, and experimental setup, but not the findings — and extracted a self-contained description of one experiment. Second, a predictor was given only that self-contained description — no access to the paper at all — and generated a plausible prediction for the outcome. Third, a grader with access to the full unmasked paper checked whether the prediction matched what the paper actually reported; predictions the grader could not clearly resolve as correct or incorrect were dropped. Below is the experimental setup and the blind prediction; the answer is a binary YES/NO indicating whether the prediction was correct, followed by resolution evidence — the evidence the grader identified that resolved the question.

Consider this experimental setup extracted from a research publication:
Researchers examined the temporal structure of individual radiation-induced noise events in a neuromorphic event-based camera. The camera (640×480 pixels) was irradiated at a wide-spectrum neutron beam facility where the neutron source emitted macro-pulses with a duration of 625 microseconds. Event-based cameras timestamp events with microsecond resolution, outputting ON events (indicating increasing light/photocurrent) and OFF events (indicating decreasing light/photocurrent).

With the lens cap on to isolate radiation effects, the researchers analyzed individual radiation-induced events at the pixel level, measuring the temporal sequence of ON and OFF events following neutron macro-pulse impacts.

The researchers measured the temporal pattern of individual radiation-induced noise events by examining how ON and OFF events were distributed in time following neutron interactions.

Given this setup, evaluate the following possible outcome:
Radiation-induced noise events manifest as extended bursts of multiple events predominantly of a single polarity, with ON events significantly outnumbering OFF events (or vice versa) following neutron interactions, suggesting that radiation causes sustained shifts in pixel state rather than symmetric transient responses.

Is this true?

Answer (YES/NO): YES